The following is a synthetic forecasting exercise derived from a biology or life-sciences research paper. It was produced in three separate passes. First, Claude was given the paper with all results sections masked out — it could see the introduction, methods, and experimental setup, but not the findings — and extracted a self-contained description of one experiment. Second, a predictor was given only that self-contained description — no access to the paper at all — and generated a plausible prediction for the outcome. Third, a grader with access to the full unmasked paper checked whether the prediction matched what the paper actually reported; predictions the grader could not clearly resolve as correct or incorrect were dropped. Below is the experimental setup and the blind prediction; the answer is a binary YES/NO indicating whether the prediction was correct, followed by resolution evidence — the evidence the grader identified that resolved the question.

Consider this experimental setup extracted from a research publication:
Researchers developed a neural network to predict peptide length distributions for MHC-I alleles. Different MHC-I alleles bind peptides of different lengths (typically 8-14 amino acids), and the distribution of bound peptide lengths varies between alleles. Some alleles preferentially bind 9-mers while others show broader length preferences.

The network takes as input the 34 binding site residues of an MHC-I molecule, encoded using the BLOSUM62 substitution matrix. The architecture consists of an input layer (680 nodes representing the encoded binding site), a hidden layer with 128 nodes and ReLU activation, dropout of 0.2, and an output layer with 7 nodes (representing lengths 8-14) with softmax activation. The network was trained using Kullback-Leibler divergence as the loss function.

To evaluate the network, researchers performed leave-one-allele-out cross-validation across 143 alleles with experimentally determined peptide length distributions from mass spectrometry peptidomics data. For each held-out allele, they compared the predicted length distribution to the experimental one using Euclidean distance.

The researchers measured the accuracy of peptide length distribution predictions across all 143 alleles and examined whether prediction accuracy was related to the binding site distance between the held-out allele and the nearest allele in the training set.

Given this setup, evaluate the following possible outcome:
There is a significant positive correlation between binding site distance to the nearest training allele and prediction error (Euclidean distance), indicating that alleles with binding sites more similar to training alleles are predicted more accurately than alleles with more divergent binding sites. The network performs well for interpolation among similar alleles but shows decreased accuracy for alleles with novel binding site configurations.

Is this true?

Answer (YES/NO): YES